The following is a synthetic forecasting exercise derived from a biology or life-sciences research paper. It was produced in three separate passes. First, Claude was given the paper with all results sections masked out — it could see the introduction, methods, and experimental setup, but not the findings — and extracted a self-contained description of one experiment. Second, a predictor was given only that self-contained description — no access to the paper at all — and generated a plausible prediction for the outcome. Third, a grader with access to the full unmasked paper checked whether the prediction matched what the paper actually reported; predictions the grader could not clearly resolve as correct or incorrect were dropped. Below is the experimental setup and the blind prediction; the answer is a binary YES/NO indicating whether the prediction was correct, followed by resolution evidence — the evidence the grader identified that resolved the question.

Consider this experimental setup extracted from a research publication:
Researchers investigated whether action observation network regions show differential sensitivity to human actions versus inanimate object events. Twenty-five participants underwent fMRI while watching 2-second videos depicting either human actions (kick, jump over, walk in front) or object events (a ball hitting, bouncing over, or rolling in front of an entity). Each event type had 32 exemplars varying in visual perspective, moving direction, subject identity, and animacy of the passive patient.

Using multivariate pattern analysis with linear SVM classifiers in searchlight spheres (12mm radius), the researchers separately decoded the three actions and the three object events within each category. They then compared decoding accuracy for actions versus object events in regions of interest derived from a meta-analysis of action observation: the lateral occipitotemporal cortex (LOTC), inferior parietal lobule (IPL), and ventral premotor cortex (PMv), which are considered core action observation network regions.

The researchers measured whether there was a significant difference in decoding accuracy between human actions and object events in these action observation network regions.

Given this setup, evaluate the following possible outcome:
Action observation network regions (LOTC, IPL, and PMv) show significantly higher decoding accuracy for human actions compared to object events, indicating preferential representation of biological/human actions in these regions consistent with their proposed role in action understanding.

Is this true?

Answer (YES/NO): NO